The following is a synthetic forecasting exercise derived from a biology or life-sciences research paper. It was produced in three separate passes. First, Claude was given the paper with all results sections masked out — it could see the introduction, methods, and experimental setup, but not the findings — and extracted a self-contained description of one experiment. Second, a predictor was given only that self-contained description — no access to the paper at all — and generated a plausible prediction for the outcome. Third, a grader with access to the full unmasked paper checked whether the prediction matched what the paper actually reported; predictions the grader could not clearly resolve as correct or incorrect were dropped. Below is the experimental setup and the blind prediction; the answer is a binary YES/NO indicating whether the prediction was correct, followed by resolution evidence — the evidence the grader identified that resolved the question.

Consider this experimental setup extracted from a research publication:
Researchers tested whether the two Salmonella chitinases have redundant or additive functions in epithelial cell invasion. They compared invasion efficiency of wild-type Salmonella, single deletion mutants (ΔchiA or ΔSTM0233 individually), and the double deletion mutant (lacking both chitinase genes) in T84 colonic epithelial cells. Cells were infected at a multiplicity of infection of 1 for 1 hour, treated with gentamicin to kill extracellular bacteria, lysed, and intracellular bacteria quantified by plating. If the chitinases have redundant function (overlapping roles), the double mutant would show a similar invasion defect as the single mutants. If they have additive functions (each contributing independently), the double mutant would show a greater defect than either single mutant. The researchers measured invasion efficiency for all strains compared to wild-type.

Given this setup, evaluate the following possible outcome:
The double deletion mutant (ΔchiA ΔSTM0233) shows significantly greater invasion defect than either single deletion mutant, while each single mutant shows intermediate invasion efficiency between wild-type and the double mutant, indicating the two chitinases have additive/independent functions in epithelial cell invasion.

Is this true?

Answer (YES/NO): YES